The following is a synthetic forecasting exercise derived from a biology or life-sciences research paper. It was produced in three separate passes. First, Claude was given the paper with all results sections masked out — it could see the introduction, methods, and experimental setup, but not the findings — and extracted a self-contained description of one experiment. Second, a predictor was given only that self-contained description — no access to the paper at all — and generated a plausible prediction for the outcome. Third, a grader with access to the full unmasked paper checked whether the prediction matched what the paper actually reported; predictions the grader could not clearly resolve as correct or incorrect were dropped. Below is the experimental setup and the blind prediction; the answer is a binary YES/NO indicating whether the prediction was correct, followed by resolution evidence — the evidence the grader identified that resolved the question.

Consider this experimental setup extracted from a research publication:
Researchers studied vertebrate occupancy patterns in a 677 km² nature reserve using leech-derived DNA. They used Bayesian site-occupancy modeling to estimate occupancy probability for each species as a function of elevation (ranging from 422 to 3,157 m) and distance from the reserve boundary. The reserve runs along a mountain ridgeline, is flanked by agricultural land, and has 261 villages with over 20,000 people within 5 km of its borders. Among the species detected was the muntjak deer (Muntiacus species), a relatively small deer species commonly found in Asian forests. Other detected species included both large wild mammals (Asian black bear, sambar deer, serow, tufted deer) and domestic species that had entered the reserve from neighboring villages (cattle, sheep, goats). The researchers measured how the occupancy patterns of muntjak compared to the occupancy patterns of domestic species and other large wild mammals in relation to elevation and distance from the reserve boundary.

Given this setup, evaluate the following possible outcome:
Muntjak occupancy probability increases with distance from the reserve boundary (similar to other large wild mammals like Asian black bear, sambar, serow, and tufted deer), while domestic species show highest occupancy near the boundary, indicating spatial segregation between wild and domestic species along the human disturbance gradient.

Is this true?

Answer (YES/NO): NO